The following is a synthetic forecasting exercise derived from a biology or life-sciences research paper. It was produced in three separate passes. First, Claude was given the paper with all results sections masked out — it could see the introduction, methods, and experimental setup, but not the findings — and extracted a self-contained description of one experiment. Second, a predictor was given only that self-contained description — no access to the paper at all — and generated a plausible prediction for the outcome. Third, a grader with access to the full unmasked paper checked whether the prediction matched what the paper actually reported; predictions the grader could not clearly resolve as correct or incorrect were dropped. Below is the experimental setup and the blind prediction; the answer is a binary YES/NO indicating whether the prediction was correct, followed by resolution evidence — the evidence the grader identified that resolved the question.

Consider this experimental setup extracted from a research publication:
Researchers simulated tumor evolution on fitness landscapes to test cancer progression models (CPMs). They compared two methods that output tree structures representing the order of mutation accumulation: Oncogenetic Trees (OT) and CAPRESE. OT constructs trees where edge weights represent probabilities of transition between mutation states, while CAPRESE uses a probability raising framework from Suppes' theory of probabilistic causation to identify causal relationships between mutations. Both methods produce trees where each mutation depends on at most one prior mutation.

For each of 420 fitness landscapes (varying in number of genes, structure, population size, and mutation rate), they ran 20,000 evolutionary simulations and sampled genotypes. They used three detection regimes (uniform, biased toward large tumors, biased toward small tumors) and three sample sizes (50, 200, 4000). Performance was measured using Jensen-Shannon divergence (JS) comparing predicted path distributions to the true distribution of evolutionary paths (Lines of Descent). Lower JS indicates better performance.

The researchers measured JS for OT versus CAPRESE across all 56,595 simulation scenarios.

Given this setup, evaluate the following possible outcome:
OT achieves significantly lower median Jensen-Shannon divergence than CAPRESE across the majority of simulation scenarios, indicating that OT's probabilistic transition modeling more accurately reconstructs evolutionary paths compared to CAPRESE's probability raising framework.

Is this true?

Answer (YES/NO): YES